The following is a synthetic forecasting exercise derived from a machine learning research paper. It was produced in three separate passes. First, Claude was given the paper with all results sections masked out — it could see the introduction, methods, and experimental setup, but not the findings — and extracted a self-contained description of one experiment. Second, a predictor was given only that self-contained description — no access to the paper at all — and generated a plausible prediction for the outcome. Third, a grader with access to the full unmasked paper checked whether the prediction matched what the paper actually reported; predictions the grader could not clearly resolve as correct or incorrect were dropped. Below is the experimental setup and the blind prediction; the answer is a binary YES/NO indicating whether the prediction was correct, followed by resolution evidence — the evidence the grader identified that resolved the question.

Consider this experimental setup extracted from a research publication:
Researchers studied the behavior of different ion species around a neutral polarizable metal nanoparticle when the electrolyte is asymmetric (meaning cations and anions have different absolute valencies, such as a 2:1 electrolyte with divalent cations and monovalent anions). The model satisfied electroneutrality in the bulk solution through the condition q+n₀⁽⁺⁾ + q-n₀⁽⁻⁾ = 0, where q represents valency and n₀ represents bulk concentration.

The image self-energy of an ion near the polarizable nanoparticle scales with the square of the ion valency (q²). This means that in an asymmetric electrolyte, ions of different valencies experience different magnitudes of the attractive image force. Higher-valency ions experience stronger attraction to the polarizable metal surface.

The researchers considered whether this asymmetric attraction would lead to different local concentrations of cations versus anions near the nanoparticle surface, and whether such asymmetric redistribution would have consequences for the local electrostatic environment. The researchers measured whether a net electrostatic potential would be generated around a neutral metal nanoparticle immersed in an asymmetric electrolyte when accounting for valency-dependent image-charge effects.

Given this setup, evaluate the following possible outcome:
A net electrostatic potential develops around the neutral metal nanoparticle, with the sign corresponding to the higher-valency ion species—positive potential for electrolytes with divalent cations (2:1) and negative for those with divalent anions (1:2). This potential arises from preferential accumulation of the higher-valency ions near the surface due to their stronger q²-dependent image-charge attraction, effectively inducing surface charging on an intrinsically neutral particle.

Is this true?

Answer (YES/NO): YES